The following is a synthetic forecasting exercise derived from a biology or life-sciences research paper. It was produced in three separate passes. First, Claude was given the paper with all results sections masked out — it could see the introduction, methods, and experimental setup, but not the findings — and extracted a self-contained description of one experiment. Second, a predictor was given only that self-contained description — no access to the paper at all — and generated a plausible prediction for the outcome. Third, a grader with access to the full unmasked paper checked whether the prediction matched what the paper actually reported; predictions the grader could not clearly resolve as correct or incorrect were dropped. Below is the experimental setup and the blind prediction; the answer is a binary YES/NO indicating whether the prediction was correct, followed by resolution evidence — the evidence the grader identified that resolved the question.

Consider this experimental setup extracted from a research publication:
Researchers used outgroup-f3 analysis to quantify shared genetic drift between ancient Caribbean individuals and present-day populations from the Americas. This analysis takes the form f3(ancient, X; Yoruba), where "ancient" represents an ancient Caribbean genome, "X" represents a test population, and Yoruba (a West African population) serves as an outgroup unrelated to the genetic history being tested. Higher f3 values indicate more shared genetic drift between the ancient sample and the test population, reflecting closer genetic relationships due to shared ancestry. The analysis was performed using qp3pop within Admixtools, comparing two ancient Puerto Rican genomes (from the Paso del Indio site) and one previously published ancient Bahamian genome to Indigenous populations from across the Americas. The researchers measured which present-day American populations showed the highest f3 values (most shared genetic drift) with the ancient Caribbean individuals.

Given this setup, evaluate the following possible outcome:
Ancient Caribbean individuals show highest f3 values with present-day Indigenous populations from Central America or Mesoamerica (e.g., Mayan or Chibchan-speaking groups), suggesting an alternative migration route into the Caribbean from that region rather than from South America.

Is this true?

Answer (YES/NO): NO